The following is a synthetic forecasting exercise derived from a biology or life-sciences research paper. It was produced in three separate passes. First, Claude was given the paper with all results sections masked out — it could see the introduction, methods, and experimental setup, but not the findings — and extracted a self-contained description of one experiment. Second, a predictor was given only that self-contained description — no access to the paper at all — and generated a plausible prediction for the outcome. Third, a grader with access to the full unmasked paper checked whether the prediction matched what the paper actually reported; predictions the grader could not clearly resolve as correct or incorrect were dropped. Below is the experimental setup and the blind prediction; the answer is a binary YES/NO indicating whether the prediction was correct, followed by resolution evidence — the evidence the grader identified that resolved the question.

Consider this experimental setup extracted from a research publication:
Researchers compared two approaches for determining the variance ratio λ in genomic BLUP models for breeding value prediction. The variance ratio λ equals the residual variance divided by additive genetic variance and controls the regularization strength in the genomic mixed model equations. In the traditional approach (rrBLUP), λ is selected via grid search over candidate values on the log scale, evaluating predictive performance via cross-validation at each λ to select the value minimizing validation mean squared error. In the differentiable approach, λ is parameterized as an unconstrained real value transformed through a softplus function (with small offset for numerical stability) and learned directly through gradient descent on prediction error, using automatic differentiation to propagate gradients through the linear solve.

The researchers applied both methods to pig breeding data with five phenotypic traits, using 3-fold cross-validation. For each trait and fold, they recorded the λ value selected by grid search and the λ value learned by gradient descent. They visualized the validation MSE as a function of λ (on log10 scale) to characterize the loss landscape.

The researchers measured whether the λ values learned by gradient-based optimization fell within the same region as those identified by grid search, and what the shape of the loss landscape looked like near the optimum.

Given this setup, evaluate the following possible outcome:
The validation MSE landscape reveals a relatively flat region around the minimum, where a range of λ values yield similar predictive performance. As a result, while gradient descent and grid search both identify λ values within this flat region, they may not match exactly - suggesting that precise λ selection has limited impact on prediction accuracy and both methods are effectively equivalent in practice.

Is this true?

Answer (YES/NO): YES